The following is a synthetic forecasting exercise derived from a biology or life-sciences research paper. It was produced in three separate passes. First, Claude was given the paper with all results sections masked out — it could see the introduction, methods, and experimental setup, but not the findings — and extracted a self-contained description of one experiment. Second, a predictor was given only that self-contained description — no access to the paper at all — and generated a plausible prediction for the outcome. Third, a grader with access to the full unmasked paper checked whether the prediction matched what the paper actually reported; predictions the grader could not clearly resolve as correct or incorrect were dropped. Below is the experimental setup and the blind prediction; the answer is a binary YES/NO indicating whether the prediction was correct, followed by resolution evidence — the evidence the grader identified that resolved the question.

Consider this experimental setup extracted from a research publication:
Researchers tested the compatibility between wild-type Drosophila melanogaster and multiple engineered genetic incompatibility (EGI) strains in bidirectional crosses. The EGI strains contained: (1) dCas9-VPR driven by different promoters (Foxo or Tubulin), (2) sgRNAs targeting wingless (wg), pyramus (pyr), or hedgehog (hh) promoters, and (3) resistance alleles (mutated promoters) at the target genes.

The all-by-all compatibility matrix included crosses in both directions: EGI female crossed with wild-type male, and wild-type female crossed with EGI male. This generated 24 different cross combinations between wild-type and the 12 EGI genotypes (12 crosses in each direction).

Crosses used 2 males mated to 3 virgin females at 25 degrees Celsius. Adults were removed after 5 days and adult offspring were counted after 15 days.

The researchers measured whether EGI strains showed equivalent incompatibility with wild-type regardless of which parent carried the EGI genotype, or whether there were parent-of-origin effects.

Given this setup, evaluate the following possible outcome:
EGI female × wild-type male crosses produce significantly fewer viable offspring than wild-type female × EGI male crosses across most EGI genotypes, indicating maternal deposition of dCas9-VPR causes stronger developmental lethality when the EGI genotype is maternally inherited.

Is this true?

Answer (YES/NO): NO